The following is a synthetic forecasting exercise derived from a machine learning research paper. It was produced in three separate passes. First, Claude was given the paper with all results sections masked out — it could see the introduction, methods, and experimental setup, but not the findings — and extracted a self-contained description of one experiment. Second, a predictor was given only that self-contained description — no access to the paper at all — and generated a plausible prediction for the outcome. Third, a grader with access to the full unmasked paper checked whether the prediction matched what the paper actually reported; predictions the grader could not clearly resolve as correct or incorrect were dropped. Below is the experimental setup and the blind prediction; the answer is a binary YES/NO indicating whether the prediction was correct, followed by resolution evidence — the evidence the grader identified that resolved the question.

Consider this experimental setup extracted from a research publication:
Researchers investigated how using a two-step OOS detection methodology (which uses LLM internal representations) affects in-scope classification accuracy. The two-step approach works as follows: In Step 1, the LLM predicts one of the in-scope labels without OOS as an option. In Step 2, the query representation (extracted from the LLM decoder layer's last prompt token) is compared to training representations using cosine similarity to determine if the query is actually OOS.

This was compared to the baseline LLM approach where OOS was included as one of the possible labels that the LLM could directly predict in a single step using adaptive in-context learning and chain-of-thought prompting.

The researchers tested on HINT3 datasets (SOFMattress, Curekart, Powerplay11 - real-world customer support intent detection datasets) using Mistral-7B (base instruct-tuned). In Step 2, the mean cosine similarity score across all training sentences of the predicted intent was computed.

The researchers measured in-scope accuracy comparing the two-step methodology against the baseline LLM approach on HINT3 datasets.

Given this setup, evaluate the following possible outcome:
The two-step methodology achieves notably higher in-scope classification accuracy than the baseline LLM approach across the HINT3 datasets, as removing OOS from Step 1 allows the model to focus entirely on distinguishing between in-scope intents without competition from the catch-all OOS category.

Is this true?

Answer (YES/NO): NO